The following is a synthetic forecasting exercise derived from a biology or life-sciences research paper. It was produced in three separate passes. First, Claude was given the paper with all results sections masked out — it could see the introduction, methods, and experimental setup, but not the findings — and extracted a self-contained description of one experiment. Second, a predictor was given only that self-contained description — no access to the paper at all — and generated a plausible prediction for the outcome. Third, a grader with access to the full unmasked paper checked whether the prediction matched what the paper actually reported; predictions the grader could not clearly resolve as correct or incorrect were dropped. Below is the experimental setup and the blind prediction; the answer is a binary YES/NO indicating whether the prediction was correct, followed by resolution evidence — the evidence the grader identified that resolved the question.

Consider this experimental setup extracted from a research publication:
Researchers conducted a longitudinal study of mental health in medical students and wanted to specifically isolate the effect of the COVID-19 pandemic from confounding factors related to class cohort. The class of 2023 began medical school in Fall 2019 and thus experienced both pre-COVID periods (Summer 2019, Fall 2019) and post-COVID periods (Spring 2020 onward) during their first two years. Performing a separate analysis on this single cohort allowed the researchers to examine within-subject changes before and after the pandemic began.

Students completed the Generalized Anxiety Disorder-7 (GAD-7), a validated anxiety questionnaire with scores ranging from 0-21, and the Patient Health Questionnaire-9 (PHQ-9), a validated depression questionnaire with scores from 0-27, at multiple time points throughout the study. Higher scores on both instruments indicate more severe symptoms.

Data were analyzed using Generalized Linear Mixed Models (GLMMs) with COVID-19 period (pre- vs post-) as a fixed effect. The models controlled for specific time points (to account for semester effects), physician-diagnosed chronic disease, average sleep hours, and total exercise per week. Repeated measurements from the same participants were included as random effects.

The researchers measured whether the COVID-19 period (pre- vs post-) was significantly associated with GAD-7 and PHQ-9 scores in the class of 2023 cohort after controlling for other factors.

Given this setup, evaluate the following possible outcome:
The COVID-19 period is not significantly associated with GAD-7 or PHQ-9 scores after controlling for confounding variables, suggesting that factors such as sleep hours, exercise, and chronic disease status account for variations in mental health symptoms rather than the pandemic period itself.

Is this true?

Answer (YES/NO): NO